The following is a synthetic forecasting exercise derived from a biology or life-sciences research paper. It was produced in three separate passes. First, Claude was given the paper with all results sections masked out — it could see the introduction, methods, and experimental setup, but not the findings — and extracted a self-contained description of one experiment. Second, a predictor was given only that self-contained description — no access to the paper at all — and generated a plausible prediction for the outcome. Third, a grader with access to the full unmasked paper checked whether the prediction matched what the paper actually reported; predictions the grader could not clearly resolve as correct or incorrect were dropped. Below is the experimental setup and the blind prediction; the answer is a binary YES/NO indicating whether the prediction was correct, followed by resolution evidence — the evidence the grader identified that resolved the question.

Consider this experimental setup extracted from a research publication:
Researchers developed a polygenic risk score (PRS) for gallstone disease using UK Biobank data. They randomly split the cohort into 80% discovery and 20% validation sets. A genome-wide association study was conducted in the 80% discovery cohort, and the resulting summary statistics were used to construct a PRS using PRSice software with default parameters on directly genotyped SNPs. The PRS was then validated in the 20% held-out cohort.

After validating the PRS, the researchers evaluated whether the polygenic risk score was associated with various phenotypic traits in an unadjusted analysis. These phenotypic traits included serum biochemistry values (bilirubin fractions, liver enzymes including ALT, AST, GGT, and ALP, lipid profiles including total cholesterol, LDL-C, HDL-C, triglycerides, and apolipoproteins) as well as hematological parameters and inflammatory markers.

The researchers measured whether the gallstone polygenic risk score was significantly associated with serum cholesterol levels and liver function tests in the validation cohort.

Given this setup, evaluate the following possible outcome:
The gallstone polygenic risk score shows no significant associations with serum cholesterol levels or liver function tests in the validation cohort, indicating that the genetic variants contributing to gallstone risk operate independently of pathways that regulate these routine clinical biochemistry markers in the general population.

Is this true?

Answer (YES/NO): NO